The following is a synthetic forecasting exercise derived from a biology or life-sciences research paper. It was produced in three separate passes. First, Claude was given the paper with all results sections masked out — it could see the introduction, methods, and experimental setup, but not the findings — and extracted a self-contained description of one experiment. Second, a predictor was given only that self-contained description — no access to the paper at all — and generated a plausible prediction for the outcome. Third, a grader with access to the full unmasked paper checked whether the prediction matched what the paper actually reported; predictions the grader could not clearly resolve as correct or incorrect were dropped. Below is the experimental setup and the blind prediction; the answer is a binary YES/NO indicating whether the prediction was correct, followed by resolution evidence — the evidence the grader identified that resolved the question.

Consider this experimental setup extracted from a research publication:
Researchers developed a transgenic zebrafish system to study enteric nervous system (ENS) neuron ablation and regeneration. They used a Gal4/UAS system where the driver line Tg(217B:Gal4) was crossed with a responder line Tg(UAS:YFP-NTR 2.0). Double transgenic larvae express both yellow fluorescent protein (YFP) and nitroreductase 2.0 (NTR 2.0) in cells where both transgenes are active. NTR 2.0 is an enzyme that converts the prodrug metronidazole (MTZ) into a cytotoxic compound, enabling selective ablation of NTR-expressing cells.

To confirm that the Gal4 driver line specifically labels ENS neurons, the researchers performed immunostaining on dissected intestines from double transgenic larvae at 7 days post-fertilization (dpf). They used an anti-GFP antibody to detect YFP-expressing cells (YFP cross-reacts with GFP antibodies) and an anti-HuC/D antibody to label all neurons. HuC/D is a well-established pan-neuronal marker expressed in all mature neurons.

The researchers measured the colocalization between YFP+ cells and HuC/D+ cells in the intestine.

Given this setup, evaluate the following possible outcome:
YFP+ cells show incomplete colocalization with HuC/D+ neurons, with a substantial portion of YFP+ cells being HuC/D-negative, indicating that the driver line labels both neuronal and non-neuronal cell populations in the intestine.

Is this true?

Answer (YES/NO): NO